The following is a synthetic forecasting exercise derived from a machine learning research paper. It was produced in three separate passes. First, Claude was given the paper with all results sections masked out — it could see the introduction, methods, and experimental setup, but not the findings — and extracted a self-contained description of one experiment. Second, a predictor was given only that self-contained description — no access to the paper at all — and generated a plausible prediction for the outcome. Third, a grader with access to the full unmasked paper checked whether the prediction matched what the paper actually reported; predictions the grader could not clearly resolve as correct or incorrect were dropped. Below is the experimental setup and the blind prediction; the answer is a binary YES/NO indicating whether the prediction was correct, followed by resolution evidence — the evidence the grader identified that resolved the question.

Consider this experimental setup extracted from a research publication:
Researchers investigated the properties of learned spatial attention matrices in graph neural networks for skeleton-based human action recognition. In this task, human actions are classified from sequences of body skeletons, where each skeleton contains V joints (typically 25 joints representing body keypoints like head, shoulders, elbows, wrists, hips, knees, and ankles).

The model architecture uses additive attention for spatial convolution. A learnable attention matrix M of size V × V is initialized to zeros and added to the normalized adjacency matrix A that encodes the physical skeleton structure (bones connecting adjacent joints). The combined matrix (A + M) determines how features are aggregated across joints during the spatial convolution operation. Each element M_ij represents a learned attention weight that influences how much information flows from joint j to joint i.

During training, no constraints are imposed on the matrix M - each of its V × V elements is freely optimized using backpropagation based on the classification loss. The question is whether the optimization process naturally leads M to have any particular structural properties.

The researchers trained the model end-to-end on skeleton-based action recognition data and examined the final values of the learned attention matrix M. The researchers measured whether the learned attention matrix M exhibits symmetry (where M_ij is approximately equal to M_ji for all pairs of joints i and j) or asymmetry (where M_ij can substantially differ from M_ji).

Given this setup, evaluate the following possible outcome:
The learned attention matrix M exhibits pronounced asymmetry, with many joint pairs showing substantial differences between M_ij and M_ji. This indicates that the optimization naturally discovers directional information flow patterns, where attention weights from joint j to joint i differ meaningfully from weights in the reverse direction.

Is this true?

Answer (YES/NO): YES